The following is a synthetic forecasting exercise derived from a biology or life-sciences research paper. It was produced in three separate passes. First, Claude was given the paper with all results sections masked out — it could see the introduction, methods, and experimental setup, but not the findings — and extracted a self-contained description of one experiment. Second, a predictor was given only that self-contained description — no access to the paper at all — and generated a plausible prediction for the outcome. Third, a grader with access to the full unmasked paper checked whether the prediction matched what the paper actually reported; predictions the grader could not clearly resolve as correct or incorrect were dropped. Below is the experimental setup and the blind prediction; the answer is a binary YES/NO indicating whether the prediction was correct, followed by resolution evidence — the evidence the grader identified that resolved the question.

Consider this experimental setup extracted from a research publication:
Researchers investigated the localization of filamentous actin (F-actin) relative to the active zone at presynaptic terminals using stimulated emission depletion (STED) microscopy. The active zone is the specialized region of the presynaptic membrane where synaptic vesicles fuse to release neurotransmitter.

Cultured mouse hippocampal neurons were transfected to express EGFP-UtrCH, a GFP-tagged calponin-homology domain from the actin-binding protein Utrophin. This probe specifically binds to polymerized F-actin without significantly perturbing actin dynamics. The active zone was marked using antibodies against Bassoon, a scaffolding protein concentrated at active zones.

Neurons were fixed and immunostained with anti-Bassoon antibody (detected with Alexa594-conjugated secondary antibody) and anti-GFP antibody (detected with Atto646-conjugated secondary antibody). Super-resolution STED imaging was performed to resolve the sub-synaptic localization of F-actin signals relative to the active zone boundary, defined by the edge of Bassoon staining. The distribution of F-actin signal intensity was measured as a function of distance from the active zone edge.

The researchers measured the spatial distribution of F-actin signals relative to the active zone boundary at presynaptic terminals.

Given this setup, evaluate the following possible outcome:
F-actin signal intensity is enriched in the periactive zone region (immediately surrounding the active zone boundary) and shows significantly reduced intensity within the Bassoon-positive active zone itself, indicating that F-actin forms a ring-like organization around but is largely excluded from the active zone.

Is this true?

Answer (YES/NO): YES